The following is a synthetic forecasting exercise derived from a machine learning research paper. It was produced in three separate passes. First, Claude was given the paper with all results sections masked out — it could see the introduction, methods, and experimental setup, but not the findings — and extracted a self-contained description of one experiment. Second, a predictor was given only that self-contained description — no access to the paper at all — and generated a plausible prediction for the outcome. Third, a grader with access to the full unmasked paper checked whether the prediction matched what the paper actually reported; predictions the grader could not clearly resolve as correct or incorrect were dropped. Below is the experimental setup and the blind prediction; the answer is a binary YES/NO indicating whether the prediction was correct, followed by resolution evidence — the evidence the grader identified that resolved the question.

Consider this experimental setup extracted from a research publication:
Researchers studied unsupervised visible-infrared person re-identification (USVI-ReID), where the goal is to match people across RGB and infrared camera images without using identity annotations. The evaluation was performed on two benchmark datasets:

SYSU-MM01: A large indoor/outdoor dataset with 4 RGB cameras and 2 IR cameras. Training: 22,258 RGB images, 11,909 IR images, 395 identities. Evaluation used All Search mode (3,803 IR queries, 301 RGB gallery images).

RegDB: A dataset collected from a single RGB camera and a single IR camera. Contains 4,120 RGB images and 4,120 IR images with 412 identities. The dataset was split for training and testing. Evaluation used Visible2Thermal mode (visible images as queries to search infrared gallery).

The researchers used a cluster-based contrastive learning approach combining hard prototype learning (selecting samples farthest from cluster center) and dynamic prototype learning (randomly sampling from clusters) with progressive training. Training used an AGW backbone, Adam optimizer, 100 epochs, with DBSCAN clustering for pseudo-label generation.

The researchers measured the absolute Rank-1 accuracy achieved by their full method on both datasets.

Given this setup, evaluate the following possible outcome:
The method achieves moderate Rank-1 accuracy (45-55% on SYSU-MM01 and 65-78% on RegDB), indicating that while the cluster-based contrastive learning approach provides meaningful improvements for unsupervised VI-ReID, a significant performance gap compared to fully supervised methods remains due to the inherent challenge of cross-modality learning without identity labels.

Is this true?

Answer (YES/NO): NO